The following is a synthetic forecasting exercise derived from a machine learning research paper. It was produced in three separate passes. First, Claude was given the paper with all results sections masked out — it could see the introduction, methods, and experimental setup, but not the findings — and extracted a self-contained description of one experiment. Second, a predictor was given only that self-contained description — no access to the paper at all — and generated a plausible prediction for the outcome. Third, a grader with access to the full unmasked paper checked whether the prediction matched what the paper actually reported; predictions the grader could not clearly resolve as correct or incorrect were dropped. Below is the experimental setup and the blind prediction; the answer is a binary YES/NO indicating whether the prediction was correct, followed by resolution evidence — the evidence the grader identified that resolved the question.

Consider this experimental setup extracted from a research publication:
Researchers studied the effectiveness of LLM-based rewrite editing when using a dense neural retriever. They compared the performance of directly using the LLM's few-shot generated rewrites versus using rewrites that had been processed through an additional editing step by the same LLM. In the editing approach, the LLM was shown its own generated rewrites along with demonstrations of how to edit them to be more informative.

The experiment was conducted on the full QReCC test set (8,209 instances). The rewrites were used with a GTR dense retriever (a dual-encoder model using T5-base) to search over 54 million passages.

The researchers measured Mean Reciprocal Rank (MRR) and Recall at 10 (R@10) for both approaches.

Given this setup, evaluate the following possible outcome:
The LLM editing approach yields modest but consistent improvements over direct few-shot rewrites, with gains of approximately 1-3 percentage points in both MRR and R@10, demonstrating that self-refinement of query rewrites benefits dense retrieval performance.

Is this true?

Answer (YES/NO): NO